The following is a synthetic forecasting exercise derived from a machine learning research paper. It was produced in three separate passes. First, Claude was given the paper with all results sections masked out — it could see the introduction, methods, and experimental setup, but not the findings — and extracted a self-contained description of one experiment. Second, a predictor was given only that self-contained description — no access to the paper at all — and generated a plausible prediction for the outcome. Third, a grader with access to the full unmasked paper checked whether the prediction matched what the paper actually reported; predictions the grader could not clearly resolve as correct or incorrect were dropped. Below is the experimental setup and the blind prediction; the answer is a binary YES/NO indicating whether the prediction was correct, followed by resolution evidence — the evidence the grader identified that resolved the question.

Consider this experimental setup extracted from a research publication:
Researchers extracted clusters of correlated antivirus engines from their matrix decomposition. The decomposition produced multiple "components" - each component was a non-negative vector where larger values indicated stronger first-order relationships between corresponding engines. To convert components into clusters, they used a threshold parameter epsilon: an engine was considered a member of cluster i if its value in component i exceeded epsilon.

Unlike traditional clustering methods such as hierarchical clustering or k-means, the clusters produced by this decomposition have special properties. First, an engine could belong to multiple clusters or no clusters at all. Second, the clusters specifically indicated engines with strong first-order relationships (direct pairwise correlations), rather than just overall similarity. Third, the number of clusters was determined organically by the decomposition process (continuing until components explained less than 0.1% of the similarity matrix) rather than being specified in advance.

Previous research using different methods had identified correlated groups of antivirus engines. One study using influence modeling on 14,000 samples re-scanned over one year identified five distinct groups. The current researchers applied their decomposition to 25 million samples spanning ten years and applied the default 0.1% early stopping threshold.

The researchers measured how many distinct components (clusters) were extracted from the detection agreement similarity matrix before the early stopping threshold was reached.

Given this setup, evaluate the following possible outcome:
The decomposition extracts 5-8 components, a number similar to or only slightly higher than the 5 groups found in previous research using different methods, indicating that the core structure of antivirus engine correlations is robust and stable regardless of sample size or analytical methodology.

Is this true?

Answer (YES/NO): NO